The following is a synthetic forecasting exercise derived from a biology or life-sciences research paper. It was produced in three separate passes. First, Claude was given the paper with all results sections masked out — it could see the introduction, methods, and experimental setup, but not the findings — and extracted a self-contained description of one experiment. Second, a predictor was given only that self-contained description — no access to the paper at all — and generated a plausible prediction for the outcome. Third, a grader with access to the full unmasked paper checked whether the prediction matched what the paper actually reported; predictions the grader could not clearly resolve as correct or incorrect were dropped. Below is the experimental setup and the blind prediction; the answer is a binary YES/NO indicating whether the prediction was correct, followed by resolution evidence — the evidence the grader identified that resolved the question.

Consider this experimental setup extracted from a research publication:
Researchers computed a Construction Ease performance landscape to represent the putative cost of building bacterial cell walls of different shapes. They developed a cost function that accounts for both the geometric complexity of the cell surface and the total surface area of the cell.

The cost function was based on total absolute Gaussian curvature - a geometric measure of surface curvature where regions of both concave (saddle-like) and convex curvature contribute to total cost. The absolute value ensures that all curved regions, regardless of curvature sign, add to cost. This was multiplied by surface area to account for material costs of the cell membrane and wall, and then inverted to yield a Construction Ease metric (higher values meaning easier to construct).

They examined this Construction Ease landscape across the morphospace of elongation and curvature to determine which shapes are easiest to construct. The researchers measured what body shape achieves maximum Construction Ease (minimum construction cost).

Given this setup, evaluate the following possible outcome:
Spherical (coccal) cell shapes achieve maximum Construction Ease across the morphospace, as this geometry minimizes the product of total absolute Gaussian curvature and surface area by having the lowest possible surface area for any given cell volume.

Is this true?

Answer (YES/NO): YES